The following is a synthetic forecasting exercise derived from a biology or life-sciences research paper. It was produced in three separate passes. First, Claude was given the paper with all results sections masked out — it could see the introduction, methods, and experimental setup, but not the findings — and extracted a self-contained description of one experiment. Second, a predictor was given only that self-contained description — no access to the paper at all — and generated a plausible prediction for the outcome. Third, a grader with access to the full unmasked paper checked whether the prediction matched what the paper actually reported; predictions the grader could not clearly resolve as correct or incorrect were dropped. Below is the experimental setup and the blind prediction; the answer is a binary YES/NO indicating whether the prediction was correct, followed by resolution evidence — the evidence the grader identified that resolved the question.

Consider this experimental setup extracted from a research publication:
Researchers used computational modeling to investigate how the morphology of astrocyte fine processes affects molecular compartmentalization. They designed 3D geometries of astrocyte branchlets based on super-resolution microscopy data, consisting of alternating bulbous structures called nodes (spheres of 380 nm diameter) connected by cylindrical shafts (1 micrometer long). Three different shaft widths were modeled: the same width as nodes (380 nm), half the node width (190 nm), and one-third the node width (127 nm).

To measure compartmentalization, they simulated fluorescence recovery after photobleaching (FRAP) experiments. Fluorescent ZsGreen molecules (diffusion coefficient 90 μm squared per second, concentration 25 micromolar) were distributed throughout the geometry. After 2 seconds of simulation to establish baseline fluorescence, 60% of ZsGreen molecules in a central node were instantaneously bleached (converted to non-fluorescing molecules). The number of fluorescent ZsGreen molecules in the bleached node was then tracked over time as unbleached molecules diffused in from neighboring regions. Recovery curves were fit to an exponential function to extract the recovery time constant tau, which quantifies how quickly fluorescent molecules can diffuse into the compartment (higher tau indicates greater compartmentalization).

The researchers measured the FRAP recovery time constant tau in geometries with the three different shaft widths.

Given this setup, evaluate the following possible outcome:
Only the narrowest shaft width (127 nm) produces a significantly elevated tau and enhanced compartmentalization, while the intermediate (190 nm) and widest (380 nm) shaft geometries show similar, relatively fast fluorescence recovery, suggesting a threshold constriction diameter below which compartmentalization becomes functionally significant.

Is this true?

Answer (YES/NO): NO